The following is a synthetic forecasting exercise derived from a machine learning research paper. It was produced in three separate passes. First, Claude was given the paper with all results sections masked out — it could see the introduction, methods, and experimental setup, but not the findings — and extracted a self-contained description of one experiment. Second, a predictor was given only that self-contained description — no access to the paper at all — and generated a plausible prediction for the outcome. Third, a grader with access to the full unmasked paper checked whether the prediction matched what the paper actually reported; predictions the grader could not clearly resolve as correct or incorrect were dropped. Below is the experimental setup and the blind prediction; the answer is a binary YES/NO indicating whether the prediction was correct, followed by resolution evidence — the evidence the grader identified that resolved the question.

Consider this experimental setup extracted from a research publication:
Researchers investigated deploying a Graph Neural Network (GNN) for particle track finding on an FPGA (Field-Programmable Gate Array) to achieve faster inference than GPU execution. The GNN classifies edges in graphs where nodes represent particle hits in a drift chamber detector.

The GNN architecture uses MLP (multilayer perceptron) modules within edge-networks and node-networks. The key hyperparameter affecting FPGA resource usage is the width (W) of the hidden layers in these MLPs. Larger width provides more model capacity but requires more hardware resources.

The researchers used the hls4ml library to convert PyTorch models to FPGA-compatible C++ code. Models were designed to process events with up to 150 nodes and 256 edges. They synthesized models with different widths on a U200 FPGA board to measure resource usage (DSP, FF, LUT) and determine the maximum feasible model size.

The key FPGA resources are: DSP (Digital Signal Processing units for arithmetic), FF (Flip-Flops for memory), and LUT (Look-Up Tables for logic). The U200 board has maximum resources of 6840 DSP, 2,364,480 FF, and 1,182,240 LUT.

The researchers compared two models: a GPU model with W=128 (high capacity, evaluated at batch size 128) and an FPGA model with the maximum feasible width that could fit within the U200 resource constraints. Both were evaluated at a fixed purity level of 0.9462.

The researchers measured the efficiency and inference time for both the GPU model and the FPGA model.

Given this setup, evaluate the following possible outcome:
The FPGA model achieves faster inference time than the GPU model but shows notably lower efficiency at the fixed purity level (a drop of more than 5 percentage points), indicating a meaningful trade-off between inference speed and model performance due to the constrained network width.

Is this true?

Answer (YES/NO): NO